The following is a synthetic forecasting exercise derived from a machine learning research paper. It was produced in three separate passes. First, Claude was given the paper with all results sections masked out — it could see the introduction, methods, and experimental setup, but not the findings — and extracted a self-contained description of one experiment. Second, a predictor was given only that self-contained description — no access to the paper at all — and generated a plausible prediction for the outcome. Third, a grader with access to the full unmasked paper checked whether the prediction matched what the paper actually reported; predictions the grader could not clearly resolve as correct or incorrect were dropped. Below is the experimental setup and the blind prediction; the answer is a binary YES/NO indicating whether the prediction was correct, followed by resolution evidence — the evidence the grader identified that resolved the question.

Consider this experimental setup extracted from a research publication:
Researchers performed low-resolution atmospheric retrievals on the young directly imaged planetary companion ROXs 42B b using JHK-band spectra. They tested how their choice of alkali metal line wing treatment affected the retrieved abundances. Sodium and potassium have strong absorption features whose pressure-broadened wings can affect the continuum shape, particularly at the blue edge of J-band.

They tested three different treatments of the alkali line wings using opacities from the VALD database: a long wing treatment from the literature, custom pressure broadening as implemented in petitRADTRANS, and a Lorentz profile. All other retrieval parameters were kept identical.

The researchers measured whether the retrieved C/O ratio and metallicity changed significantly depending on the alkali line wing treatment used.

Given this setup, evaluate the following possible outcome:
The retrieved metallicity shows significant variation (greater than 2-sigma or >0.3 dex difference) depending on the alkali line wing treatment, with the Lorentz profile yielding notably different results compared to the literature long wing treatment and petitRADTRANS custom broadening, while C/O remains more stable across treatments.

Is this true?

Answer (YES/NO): NO